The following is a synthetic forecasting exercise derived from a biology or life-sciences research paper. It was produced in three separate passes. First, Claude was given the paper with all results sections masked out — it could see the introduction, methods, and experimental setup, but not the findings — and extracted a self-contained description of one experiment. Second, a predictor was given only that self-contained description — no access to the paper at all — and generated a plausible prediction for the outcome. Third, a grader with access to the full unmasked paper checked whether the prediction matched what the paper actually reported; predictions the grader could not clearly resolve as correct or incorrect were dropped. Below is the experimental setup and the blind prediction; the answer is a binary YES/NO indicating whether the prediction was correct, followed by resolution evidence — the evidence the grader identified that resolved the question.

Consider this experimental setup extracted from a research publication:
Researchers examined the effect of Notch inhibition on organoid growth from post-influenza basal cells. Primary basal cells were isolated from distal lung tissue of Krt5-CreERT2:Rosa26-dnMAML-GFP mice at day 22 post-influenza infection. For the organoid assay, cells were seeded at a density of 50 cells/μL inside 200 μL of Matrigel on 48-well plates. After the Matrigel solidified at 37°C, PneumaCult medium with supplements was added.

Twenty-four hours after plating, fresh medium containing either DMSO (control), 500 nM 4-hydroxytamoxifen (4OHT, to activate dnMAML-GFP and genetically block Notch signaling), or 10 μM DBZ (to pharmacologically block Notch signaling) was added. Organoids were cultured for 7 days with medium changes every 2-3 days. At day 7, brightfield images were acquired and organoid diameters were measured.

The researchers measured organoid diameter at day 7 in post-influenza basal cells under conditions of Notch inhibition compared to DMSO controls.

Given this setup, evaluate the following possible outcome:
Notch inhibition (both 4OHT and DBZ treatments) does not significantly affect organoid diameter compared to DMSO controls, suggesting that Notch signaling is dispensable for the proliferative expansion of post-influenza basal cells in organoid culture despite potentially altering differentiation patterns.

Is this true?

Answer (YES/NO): NO